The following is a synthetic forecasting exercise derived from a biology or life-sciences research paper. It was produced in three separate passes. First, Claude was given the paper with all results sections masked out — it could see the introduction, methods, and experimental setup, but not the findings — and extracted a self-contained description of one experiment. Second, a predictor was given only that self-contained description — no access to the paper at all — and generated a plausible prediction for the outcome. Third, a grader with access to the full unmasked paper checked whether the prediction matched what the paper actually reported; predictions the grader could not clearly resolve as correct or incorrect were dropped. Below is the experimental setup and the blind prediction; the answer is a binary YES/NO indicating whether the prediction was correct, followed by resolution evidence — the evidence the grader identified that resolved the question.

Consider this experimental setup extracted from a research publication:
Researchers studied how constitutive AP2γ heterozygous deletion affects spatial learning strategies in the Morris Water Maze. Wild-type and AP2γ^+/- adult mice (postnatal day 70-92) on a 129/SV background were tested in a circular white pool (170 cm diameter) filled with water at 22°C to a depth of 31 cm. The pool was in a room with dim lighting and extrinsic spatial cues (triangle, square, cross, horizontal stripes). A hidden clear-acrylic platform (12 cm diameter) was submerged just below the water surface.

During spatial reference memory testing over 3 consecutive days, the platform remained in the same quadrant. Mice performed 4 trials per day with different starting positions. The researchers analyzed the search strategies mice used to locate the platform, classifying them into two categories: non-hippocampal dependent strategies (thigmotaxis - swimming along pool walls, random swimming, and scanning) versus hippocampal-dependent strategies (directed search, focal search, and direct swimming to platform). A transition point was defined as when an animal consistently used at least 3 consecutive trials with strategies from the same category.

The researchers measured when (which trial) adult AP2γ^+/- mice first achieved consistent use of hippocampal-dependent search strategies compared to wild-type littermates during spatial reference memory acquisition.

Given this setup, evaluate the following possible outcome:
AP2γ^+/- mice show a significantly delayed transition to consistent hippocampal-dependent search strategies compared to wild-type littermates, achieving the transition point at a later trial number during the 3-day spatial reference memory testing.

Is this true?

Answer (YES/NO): YES